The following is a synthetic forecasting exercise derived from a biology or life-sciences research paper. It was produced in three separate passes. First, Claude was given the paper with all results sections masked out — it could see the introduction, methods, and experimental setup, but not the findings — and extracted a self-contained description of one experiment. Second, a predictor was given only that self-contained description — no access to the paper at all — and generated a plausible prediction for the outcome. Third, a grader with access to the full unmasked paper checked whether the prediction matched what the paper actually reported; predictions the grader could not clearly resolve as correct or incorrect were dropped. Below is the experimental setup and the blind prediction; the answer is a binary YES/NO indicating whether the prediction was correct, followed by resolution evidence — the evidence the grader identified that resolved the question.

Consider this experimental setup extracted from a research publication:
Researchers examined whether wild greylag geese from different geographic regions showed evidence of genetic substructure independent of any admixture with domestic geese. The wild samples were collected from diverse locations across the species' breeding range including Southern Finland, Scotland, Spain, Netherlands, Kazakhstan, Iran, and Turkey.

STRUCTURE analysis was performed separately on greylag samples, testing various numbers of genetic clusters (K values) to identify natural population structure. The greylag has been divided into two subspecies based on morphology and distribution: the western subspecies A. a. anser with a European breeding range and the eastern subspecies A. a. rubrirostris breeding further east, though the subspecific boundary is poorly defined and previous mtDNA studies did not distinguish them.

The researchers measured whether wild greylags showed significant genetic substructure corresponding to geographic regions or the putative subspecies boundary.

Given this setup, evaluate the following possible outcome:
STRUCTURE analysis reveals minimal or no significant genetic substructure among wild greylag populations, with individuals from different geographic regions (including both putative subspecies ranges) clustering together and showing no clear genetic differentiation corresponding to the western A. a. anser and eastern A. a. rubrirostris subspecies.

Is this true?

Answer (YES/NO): NO